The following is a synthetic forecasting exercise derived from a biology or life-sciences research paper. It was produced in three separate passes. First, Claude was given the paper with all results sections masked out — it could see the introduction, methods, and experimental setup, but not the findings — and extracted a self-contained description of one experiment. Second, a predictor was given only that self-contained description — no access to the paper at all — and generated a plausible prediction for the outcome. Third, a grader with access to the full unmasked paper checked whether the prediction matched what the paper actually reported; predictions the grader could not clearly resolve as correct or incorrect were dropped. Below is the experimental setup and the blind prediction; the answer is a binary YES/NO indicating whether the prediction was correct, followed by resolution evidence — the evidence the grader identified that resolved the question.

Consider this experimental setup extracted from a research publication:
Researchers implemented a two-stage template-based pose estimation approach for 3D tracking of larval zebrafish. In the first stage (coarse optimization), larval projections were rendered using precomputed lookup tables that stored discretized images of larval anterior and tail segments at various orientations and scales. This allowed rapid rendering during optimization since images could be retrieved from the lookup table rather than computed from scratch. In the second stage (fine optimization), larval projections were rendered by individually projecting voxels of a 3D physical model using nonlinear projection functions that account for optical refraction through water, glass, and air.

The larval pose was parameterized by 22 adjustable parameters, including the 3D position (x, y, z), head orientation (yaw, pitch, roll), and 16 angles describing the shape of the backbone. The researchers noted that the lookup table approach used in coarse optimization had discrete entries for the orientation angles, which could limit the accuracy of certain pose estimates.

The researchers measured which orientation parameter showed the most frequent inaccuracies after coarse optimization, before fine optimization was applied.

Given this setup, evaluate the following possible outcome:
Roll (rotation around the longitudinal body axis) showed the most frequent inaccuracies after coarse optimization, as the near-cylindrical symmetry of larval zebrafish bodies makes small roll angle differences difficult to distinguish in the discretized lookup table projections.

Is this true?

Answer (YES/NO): YES